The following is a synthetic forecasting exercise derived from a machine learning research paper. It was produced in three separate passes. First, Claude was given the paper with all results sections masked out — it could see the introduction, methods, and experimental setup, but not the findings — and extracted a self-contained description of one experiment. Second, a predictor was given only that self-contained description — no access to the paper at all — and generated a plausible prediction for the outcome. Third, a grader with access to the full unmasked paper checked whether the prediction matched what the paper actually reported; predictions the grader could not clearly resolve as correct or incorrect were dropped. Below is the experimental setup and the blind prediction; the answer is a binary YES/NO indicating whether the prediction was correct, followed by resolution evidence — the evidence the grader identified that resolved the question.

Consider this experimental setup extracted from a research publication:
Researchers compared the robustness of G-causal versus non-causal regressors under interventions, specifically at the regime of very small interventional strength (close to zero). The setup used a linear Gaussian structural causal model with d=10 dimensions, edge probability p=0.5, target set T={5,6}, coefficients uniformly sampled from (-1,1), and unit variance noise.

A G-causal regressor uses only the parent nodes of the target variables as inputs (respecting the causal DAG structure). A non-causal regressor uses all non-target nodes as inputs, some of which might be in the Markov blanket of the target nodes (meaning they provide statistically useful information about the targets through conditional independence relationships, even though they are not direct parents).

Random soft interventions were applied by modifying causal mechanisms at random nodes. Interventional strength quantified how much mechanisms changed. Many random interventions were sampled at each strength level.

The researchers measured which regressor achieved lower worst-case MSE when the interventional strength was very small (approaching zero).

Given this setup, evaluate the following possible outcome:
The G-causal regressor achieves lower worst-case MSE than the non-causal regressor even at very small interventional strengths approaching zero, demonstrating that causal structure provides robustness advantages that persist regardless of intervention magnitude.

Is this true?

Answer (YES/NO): NO